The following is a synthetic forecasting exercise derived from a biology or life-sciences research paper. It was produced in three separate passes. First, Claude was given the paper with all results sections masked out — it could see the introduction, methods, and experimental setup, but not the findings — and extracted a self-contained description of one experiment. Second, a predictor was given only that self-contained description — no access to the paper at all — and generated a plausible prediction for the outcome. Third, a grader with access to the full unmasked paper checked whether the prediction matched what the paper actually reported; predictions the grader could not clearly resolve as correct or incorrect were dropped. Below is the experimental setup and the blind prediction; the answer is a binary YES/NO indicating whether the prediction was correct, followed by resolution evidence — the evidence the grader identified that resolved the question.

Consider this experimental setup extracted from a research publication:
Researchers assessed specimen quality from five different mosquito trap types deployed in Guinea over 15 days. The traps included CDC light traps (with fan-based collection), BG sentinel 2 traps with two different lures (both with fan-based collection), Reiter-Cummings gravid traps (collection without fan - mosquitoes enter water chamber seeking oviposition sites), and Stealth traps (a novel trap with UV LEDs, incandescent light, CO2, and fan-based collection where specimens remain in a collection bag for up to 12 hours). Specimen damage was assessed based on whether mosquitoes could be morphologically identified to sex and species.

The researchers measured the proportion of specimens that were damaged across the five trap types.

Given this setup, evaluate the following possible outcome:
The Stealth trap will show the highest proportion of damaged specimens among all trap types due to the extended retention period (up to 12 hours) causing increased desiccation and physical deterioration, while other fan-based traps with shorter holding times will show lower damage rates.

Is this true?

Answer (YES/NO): NO